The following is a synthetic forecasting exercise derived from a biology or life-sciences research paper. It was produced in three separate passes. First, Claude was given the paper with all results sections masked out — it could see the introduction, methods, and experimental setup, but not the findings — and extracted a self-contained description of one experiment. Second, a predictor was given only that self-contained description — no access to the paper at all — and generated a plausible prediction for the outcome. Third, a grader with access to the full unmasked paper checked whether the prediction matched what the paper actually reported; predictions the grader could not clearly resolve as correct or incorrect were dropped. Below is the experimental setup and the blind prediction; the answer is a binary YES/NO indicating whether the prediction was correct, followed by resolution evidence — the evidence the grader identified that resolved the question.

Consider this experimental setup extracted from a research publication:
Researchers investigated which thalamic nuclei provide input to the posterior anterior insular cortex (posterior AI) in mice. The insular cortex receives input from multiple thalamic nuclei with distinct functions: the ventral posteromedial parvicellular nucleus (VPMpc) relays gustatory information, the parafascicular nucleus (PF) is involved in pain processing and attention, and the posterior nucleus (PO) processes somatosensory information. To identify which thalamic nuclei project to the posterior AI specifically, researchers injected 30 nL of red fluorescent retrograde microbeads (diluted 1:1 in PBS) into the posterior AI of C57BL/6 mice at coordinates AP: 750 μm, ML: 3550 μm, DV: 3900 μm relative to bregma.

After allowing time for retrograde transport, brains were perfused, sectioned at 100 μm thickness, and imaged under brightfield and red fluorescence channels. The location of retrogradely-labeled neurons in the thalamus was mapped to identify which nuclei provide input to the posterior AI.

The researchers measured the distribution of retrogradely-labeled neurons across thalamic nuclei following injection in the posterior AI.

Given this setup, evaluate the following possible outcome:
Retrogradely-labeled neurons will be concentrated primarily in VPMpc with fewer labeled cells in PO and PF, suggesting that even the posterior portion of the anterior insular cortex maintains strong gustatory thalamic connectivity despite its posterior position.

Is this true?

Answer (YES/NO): NO